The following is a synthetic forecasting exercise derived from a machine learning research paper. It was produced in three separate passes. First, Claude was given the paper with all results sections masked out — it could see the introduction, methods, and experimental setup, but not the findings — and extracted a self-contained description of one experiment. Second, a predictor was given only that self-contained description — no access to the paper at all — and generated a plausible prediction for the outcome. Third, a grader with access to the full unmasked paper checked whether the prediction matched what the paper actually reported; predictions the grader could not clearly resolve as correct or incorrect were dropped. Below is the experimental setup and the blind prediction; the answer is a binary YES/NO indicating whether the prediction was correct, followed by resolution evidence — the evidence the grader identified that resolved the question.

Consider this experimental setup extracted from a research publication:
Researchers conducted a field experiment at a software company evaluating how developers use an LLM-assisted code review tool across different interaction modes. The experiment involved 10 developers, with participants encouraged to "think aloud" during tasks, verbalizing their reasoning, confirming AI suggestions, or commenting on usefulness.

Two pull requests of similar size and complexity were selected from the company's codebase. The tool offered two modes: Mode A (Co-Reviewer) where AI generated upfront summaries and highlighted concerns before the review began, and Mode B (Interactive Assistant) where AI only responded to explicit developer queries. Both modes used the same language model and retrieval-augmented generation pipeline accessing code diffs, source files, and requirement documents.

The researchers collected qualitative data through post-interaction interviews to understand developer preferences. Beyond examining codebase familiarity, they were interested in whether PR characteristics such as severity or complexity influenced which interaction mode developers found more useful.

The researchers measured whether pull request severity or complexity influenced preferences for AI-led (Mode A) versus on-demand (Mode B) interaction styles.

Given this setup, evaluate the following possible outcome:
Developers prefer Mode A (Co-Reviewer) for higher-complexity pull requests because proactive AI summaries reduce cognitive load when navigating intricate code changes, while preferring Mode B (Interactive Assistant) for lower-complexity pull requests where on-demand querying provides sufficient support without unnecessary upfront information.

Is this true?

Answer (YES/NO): NO